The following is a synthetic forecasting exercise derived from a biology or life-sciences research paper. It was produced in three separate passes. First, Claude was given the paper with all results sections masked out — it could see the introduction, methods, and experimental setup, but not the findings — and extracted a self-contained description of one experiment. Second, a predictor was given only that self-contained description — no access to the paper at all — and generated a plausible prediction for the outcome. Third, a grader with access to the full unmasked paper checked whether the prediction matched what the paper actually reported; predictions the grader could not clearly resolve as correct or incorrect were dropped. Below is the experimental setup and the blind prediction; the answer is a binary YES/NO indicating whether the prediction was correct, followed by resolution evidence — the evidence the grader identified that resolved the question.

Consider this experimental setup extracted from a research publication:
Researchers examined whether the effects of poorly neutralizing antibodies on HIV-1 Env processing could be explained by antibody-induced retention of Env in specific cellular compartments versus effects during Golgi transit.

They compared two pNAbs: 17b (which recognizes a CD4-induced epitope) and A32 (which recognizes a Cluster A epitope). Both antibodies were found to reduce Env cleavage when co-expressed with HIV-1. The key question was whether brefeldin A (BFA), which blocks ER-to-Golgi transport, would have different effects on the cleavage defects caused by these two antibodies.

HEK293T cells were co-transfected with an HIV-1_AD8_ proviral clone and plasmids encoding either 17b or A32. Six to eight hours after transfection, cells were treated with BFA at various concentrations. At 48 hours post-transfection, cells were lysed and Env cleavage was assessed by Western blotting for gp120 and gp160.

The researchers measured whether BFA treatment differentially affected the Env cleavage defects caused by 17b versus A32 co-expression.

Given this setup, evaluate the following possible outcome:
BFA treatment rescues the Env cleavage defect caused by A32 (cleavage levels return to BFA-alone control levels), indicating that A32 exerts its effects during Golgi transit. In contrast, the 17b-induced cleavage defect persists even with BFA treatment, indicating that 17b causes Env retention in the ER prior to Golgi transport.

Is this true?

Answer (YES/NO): NO